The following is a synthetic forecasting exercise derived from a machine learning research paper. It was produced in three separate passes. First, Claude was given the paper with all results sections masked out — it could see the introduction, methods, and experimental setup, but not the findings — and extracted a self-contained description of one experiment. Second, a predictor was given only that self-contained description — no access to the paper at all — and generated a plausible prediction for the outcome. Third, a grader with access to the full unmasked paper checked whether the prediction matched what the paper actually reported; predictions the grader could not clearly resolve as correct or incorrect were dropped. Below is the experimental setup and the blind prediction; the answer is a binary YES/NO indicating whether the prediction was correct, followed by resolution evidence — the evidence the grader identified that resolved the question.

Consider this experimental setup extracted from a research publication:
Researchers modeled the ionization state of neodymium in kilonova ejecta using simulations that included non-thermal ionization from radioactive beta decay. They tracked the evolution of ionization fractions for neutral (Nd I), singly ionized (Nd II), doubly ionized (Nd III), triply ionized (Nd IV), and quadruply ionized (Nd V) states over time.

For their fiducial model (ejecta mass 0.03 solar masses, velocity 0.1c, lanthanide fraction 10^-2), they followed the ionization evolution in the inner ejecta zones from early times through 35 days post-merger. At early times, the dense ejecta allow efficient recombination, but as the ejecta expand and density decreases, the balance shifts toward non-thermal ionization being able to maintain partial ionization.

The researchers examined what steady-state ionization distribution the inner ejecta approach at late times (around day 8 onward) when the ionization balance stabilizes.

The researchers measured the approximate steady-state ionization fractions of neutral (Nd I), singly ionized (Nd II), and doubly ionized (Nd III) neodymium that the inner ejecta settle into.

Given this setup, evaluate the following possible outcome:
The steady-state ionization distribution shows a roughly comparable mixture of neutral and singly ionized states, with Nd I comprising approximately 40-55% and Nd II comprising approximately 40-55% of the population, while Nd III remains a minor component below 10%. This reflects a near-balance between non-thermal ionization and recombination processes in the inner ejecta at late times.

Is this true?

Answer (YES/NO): NO